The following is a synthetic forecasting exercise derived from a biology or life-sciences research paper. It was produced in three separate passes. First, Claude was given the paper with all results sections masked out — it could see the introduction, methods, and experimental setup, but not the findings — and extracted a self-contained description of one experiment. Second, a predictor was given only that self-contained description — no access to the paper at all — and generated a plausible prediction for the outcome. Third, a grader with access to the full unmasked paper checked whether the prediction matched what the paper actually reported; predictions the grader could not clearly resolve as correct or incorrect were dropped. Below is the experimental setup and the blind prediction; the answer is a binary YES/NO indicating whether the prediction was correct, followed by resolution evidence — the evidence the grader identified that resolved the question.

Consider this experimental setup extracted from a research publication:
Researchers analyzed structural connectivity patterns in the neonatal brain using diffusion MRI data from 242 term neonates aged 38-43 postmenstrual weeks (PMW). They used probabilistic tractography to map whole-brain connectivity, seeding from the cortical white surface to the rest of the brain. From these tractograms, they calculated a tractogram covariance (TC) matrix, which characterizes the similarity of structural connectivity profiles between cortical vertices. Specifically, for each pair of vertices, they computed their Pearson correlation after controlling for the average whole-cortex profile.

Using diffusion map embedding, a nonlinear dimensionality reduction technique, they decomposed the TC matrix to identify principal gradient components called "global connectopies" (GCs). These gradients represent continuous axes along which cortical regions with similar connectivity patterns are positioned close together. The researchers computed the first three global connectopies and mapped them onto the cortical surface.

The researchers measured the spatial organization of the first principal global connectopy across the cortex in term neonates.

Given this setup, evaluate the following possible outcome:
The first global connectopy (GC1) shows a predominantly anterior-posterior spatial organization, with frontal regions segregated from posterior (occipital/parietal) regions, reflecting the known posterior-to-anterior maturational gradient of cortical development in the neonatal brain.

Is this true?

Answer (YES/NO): YES